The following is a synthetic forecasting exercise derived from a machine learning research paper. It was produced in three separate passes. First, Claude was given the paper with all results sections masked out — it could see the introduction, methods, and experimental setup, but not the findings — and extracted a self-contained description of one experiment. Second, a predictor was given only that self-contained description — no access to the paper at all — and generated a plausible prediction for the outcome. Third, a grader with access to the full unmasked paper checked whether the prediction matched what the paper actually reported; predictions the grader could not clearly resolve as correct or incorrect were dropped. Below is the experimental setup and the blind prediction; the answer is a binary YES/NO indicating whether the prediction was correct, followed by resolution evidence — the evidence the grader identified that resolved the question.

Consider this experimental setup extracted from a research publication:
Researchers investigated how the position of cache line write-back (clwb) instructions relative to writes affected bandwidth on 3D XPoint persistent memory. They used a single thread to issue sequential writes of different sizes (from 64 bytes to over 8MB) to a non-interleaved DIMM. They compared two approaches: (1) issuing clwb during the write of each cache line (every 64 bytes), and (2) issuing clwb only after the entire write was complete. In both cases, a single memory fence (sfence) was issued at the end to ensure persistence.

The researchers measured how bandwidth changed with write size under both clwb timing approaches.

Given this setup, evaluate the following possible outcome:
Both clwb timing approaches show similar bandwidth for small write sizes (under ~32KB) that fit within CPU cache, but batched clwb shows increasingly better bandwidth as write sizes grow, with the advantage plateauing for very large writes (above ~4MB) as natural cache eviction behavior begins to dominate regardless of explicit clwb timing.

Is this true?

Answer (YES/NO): NO